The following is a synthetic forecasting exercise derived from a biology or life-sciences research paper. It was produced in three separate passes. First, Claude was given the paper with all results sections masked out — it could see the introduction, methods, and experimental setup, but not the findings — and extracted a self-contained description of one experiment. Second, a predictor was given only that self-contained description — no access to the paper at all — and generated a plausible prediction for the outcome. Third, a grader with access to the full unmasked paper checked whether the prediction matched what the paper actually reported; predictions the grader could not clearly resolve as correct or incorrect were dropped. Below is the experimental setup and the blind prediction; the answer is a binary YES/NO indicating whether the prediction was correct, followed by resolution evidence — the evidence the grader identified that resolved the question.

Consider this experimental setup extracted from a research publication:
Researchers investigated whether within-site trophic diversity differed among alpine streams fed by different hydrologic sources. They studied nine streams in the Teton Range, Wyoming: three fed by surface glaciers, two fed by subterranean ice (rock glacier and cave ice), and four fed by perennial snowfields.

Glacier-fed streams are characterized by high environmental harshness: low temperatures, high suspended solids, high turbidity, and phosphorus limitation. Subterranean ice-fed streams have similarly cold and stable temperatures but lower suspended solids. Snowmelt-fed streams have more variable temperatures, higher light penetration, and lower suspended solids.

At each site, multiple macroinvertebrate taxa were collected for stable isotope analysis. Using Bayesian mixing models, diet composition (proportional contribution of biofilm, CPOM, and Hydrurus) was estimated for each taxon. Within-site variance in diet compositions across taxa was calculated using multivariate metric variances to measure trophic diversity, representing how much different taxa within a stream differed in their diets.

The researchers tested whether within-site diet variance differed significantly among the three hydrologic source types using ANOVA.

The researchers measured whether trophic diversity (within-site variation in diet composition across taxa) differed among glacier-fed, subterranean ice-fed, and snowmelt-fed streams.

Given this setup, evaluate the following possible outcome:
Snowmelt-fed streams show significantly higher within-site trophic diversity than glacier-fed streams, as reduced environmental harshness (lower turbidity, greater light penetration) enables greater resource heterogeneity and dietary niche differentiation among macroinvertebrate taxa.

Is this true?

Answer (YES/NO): NO